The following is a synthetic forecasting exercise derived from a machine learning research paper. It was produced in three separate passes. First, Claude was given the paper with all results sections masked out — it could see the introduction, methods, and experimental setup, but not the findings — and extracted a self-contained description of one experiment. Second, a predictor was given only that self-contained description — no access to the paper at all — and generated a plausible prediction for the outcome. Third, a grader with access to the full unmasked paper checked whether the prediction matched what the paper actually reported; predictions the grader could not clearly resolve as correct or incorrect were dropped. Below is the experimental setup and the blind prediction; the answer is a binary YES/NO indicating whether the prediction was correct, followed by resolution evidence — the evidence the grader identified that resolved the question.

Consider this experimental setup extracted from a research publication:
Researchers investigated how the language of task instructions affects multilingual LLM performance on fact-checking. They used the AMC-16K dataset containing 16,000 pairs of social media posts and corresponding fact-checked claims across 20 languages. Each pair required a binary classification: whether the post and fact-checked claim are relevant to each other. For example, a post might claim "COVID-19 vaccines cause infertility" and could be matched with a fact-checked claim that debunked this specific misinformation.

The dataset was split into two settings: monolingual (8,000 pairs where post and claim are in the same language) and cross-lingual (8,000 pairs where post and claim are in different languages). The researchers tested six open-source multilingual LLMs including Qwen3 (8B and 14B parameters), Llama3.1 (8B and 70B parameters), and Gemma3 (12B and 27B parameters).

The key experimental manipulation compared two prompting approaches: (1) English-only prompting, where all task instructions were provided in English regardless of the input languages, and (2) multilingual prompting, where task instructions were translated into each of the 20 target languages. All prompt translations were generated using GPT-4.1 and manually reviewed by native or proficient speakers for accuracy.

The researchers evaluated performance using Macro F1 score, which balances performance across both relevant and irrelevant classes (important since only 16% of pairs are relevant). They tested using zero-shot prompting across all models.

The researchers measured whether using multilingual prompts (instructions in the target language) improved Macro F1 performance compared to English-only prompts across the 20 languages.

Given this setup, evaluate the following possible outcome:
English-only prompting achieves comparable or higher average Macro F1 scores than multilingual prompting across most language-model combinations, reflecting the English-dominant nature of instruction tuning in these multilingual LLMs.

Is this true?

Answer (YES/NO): YES